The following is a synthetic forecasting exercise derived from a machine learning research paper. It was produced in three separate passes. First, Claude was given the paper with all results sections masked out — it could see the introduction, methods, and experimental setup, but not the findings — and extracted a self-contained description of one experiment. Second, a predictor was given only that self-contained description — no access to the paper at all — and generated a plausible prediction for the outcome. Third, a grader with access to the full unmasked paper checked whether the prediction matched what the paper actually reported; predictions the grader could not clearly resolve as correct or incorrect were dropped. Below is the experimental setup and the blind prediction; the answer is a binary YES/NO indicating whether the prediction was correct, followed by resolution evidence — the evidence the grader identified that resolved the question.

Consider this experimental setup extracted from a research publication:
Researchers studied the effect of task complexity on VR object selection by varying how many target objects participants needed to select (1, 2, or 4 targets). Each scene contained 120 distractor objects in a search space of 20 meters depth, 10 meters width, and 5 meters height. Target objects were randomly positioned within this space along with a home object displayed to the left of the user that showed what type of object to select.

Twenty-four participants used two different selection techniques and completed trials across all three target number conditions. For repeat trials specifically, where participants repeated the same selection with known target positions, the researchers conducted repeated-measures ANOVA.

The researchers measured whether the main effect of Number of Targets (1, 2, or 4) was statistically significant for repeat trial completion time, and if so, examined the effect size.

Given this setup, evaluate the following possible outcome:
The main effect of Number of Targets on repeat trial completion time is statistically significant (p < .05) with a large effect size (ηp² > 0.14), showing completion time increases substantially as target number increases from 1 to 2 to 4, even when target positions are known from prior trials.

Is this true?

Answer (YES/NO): YES